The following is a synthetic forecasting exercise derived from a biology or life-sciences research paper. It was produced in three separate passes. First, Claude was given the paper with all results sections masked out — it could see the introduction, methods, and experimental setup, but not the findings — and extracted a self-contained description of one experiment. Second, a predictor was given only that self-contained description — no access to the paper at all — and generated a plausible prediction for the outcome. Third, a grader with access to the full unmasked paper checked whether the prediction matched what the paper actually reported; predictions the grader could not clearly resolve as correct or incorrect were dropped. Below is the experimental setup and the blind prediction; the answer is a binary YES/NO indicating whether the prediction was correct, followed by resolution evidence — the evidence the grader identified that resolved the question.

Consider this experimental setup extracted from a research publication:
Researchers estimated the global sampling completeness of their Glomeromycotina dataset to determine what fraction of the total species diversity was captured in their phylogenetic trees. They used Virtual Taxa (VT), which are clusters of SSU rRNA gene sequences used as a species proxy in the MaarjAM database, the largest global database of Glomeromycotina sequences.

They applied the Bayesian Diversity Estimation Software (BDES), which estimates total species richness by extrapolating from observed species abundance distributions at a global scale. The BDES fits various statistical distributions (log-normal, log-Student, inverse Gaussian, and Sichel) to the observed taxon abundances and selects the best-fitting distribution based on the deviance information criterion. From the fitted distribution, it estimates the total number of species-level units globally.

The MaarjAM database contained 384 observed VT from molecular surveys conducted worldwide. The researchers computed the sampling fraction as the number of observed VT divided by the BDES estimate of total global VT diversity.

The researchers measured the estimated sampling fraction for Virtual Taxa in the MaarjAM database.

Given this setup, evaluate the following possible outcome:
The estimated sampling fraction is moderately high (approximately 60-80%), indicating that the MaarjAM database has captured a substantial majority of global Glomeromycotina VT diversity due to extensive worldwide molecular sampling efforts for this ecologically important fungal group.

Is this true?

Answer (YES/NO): NO